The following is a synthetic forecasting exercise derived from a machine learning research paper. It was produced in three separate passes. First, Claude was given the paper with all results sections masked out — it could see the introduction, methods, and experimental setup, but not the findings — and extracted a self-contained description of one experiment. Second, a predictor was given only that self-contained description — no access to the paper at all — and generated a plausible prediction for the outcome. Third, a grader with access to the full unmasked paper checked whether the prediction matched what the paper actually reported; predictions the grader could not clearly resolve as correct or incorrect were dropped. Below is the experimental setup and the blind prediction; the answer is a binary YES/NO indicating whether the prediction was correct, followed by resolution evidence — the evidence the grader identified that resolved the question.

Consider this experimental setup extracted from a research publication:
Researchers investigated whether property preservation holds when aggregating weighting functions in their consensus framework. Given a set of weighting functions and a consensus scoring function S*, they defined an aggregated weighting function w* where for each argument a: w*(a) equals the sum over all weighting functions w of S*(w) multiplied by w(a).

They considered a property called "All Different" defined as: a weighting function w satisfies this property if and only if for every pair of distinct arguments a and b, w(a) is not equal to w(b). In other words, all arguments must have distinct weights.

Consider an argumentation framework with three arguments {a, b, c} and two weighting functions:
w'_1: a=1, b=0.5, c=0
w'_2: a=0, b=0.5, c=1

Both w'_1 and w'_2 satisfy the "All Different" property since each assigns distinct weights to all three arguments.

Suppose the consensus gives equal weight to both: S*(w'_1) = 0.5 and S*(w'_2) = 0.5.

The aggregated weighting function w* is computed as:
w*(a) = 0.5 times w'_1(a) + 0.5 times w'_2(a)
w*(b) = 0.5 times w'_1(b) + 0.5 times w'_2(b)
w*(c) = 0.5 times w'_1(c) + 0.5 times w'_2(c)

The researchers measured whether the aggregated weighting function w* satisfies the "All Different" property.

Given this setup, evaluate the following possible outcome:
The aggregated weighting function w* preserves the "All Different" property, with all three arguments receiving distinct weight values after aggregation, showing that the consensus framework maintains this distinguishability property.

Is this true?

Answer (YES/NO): NO